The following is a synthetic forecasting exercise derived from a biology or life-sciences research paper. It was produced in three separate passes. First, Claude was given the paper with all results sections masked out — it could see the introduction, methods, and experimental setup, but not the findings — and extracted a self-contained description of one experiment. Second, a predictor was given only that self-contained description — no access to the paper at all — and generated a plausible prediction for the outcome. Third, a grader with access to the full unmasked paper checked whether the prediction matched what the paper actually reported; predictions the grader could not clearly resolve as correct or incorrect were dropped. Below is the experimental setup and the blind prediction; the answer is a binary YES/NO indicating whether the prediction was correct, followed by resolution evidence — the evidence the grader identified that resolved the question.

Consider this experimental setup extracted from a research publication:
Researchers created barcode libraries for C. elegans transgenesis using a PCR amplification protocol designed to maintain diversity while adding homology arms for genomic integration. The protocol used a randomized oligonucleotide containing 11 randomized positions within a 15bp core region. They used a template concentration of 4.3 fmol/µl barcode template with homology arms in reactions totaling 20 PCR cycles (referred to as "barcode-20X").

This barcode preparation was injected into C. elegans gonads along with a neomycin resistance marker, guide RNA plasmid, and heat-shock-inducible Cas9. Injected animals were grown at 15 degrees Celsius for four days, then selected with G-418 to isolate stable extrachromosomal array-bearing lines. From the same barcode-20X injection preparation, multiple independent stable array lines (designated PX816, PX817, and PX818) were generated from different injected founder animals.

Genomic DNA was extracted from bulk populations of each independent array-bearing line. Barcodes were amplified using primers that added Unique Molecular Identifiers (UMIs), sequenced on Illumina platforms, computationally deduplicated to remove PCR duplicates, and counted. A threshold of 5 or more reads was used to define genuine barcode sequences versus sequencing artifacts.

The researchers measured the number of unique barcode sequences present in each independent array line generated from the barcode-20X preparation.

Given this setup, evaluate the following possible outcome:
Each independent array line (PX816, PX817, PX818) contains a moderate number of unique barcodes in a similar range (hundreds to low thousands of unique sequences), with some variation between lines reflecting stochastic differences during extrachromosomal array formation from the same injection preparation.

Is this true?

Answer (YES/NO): NO